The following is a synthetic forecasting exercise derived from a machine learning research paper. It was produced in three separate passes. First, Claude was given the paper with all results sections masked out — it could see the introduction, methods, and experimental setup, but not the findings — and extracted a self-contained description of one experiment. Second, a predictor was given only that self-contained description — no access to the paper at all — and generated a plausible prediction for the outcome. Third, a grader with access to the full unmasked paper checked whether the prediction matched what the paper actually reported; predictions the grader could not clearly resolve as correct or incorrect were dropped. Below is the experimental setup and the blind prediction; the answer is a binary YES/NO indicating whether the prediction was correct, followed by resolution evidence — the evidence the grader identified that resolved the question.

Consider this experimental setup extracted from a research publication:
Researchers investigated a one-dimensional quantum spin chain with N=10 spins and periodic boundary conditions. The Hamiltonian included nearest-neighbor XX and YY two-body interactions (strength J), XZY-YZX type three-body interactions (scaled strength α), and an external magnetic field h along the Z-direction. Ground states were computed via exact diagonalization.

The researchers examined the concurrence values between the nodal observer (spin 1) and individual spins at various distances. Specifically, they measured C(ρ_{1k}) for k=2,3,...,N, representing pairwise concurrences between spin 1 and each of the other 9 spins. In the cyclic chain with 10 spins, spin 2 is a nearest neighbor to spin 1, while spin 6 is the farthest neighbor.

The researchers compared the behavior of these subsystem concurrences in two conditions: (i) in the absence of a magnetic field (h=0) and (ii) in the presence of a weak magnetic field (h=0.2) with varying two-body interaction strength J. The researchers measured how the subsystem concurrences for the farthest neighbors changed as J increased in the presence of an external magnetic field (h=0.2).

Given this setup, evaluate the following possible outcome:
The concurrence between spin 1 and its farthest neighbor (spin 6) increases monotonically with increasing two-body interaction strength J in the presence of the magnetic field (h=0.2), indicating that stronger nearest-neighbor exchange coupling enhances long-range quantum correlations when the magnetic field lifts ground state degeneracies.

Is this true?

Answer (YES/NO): NO